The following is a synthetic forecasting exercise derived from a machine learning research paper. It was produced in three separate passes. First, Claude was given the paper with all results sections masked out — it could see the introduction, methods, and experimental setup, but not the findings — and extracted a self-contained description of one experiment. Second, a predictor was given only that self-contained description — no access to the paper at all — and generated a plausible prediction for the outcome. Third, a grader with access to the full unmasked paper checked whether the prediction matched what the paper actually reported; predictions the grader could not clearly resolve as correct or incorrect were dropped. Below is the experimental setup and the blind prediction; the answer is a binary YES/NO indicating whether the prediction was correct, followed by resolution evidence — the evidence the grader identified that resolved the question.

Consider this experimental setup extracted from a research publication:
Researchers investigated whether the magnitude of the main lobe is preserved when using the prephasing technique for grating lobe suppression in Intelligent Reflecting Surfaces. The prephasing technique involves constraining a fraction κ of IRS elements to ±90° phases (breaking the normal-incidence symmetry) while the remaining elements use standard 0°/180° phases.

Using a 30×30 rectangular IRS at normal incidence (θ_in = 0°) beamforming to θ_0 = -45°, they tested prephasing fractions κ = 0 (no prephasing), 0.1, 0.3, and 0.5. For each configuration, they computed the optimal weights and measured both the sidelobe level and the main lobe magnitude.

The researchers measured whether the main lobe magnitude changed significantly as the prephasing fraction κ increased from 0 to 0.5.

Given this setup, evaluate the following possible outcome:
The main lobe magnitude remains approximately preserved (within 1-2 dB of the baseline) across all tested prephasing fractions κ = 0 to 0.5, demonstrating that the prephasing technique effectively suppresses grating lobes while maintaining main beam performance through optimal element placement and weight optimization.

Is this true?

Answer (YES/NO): YES